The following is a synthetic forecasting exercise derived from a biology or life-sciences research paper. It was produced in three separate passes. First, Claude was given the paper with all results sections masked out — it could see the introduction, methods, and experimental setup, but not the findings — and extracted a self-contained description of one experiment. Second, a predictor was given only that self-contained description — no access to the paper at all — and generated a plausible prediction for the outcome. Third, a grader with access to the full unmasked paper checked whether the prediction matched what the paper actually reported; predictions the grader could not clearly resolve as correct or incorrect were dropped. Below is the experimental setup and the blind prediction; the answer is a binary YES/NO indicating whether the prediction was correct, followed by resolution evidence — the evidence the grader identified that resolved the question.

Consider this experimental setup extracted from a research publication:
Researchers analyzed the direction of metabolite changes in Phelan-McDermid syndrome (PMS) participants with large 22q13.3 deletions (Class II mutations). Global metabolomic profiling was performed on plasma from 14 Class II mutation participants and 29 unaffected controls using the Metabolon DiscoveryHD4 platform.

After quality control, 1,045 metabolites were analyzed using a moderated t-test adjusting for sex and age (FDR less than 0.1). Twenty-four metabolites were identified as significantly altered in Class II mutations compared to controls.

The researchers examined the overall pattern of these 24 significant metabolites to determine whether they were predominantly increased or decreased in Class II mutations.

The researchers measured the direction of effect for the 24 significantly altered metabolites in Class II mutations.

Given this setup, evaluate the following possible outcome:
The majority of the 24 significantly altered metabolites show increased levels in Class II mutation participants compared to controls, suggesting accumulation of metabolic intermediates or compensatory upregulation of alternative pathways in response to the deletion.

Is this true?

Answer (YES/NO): NO